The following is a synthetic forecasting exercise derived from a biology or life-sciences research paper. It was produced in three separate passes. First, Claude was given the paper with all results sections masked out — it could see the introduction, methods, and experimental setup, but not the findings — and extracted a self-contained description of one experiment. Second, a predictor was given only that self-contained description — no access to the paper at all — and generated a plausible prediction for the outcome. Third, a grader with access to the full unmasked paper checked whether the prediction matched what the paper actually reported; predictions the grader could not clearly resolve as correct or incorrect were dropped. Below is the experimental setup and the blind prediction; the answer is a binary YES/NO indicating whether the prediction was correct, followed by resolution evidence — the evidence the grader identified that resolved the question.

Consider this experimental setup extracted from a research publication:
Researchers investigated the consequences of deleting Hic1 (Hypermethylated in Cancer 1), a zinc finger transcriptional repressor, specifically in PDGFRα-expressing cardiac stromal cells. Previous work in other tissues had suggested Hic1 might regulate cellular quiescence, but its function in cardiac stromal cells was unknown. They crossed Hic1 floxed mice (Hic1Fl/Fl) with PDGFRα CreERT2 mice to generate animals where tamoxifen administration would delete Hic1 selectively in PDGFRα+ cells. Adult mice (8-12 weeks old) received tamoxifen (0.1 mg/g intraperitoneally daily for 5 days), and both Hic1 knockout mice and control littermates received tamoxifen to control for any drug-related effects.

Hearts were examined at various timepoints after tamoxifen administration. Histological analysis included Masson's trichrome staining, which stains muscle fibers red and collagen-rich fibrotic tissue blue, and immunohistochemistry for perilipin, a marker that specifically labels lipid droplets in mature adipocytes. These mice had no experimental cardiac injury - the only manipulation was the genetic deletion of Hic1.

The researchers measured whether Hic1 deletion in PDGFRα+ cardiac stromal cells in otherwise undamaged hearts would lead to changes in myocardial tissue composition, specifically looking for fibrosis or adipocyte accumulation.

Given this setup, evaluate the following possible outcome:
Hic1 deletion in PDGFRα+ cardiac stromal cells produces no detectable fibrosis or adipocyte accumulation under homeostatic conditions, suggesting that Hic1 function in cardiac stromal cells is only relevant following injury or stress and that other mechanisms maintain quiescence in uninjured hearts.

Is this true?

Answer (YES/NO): NO